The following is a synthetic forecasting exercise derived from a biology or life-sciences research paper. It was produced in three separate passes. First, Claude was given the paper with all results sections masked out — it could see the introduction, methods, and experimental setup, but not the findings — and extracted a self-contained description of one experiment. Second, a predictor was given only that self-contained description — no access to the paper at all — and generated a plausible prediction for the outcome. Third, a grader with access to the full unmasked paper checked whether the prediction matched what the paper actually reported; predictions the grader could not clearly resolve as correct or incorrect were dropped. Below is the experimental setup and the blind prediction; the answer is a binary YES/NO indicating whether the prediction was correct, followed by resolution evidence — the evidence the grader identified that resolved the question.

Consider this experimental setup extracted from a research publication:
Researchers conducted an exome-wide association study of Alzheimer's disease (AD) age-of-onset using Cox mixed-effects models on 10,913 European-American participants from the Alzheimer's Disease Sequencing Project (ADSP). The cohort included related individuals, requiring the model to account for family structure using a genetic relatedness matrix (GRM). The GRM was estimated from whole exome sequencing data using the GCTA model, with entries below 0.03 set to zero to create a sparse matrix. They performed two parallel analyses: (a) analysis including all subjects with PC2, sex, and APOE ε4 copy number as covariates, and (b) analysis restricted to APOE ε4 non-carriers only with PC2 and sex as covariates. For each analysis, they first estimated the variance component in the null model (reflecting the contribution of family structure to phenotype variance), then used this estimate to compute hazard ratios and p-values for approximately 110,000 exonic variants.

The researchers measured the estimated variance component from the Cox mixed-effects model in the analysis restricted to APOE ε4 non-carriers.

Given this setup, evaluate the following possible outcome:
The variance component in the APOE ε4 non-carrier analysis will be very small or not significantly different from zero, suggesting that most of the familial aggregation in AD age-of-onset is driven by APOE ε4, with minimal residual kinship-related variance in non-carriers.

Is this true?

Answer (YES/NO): YES